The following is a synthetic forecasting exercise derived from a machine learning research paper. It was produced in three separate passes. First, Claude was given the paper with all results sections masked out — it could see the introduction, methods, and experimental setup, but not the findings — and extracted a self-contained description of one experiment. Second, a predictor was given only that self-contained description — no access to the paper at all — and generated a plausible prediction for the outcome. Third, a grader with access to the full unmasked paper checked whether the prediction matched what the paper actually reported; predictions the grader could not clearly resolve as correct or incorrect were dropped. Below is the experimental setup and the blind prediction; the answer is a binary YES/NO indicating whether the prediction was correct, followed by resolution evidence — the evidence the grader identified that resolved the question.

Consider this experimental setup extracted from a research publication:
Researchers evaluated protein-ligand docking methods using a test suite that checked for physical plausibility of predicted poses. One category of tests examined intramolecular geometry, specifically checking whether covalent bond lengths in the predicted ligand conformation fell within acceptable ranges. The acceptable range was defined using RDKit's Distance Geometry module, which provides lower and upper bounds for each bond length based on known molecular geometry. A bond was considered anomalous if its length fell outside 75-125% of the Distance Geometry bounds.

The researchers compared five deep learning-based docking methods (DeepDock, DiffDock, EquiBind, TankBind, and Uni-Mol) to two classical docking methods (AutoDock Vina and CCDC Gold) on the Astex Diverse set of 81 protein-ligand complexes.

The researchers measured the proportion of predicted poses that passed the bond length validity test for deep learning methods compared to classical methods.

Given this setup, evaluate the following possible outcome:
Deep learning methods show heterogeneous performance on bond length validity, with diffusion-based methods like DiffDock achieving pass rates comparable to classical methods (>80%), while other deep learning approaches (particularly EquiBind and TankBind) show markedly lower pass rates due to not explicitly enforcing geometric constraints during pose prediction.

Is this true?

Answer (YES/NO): NO